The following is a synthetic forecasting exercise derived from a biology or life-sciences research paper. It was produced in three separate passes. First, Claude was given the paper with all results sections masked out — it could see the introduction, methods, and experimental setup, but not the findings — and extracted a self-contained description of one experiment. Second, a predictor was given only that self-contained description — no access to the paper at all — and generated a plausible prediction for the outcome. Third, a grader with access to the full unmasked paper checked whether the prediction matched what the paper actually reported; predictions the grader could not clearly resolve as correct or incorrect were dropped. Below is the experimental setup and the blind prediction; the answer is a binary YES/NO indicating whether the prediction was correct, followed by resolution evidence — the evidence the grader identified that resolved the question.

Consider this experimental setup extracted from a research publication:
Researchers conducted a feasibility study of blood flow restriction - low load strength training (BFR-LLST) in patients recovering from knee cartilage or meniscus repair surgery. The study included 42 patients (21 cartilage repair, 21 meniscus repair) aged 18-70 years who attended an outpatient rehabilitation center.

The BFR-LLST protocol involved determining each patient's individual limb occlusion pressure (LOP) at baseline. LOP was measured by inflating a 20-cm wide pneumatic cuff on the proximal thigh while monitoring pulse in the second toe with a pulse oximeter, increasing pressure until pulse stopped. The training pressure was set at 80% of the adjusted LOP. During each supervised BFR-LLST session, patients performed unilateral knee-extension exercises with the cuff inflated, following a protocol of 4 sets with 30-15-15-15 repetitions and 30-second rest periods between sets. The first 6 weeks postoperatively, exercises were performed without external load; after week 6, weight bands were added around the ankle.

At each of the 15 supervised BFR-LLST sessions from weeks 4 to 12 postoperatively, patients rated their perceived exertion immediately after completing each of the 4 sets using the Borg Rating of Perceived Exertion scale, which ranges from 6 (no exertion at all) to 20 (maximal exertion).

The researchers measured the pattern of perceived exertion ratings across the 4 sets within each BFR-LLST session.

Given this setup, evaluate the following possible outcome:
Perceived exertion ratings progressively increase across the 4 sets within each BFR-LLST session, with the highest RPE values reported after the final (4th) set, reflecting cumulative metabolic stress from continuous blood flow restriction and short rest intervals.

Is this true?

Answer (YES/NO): YES